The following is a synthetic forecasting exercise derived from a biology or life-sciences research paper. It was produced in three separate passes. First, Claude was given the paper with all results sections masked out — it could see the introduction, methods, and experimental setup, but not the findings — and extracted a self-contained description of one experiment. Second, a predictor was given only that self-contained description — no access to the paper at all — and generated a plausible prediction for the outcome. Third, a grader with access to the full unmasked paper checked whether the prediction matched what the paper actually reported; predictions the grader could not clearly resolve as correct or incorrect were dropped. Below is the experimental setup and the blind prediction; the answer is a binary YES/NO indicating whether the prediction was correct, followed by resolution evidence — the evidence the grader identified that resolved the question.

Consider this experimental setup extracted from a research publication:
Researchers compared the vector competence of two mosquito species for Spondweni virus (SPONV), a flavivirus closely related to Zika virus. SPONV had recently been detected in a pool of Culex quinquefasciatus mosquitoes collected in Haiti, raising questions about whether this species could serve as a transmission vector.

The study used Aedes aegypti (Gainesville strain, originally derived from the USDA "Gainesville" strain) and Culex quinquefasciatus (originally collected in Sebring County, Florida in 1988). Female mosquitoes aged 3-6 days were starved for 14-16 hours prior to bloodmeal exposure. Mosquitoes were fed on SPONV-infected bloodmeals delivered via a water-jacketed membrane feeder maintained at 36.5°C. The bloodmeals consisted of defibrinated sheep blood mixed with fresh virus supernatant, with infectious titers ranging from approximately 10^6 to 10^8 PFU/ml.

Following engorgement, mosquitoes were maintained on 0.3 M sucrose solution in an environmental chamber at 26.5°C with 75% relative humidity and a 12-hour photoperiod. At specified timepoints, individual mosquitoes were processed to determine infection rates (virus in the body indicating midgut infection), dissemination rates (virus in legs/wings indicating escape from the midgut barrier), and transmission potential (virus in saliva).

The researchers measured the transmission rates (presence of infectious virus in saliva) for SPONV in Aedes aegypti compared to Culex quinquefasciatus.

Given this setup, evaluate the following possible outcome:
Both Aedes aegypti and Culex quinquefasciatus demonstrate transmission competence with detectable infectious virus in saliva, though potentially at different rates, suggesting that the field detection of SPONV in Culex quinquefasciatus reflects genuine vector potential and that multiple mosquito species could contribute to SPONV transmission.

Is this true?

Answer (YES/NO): NO